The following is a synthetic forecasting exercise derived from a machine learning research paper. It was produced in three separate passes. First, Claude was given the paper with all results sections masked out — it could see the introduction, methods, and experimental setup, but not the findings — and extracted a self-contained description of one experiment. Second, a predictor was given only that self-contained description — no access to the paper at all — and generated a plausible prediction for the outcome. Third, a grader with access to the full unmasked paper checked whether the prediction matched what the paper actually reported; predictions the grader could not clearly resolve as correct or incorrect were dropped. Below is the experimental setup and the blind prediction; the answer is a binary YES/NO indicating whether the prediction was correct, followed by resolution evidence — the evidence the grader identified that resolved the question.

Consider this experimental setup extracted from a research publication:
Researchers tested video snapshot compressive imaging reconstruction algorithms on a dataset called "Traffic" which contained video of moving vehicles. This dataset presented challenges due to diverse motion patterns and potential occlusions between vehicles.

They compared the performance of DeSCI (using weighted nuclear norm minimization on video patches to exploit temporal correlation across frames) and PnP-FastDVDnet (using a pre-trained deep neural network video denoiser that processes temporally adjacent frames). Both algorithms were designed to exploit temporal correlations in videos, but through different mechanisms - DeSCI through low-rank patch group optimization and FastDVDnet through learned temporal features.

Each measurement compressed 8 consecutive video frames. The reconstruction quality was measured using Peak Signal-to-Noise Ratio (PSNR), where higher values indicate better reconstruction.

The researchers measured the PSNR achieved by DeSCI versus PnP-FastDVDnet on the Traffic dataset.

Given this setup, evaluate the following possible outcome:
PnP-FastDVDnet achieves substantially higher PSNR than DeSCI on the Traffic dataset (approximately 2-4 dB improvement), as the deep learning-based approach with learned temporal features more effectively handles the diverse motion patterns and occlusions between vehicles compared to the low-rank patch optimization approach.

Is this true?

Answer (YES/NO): NO